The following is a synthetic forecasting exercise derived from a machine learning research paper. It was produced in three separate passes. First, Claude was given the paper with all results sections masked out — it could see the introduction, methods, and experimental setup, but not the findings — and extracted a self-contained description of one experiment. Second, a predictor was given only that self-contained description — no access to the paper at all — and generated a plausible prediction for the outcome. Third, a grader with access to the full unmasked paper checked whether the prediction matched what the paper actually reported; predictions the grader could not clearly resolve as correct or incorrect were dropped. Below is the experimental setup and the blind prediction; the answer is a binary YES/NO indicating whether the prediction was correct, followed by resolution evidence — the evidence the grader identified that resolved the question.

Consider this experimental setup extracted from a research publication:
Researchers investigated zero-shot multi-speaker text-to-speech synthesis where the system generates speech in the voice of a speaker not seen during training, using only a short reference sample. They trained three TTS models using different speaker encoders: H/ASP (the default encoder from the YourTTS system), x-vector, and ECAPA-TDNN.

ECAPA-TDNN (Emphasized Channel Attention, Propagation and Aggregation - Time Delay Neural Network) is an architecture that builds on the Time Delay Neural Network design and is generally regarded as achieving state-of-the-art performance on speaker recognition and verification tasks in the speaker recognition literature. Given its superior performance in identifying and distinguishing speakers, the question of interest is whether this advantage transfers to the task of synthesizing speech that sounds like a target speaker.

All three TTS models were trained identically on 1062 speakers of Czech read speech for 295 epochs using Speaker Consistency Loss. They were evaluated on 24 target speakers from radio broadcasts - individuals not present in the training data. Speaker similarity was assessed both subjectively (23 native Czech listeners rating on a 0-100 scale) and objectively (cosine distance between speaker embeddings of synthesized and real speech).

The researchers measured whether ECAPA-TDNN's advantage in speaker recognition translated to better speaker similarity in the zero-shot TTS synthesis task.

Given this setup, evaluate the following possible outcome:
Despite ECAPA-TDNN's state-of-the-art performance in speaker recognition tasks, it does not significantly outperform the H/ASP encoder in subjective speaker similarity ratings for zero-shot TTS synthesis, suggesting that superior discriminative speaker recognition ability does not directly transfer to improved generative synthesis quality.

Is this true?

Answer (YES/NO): YES